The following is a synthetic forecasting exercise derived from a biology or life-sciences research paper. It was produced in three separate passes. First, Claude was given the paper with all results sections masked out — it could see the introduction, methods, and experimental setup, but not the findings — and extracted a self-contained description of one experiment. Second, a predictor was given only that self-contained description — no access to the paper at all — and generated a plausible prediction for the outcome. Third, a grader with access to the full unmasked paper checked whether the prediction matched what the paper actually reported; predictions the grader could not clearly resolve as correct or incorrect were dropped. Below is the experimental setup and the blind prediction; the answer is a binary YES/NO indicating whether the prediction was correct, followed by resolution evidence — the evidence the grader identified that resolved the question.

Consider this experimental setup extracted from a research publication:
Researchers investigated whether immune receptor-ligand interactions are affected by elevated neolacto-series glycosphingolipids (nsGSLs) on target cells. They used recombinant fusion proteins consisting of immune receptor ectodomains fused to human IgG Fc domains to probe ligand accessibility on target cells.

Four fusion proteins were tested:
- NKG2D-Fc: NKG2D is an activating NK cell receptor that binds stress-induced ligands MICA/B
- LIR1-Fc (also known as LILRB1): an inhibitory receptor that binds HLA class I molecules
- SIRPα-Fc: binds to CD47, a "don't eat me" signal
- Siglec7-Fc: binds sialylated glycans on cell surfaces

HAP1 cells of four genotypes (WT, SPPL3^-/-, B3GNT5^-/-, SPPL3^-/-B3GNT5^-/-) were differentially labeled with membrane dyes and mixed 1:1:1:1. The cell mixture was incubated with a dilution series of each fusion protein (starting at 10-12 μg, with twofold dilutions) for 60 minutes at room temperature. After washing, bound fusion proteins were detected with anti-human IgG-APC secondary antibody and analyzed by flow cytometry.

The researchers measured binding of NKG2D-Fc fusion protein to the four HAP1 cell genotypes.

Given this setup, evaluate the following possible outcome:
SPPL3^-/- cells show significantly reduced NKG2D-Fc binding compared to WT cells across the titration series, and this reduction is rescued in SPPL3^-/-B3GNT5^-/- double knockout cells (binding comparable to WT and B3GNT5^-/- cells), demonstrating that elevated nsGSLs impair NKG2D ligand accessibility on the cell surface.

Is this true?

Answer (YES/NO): NO